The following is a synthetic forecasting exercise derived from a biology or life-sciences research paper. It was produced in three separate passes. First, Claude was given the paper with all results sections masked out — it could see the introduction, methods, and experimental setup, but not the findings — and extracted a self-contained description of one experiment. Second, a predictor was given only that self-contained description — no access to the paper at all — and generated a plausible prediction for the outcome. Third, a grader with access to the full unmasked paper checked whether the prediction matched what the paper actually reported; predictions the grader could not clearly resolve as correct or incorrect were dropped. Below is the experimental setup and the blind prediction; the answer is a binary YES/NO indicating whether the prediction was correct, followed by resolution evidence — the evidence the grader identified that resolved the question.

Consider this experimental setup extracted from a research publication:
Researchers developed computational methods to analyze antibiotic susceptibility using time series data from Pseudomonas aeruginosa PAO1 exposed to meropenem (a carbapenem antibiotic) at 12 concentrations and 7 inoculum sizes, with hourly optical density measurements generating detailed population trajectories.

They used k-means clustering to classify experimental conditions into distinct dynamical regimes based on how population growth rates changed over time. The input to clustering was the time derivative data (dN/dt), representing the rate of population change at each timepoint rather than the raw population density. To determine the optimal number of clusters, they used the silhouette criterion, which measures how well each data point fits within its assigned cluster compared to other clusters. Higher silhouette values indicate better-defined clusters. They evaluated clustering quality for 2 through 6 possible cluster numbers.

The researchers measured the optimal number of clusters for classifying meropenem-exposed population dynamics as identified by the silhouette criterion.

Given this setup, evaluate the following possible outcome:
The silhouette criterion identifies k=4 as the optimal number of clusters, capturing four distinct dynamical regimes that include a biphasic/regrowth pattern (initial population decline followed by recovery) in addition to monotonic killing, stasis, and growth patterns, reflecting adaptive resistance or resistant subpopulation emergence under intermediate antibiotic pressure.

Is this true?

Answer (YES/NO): NO